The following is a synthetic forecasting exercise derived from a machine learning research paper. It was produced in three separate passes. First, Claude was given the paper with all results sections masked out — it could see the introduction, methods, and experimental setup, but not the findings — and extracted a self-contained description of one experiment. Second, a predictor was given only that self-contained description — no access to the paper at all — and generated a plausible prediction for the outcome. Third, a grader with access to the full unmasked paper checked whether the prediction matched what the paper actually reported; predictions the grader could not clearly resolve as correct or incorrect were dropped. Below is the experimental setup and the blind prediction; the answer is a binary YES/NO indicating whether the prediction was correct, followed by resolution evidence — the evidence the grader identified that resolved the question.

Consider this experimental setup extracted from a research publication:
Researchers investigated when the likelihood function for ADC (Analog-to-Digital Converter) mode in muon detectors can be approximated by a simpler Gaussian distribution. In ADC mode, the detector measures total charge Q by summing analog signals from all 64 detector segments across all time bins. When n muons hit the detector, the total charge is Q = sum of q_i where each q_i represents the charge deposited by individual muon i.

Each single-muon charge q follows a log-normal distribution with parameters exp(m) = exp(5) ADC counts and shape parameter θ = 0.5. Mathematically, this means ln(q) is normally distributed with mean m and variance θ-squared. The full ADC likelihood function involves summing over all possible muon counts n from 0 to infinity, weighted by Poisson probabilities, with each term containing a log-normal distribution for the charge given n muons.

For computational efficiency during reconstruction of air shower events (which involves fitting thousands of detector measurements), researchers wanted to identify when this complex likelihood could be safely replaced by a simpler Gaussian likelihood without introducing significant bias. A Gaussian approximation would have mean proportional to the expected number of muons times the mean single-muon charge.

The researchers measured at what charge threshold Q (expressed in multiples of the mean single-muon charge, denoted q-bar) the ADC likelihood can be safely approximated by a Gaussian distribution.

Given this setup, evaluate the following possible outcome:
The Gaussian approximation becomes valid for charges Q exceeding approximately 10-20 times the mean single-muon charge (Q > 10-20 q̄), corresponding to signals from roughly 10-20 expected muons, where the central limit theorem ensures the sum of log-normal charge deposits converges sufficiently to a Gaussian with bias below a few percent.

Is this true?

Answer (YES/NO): NO